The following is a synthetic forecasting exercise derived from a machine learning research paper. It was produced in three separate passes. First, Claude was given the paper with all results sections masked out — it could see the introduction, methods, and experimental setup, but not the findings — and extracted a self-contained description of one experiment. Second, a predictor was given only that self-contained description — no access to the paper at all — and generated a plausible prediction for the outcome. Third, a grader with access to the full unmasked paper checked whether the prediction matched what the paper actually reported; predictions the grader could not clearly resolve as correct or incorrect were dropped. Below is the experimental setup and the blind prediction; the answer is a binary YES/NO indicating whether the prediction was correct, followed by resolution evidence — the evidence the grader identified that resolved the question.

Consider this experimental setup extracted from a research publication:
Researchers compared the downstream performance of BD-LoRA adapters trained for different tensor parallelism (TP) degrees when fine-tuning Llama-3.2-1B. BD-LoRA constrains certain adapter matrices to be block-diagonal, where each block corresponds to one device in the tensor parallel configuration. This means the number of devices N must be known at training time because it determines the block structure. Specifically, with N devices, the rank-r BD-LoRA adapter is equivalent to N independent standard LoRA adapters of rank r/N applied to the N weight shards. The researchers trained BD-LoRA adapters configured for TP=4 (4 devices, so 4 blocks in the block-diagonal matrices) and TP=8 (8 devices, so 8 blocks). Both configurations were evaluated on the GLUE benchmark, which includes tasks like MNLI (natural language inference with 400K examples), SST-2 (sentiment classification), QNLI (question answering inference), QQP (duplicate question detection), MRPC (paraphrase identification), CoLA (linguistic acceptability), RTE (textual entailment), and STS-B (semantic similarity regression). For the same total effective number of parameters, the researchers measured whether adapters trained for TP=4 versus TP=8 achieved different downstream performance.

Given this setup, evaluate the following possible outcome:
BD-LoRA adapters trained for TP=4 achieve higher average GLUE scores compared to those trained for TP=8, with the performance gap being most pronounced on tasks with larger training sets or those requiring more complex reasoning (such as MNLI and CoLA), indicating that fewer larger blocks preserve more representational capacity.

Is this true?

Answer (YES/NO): NO